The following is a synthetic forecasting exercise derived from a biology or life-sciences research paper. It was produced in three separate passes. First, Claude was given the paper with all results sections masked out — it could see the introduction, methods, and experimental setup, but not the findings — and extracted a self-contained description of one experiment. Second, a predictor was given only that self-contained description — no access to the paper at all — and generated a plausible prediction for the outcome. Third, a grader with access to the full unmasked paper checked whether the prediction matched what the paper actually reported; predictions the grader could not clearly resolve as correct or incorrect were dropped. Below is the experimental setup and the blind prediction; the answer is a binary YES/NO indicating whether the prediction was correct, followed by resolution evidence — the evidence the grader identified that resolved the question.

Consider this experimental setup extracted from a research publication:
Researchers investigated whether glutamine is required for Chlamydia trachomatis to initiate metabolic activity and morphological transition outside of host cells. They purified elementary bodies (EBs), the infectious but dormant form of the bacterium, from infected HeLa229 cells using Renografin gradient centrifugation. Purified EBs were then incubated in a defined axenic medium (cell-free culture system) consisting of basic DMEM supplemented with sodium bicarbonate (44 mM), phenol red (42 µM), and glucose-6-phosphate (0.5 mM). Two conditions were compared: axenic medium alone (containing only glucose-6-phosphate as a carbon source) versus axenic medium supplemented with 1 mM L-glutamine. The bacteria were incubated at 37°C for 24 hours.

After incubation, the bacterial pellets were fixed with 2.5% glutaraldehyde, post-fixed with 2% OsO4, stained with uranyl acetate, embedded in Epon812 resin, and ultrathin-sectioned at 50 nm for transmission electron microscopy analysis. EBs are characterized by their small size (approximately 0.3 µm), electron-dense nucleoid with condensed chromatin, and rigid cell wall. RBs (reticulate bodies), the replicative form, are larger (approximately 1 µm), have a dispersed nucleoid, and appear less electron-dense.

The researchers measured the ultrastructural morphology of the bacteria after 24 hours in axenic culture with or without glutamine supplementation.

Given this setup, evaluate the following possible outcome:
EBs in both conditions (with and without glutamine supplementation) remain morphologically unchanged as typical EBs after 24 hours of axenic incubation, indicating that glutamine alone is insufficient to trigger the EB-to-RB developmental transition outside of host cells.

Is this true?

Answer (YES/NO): NO